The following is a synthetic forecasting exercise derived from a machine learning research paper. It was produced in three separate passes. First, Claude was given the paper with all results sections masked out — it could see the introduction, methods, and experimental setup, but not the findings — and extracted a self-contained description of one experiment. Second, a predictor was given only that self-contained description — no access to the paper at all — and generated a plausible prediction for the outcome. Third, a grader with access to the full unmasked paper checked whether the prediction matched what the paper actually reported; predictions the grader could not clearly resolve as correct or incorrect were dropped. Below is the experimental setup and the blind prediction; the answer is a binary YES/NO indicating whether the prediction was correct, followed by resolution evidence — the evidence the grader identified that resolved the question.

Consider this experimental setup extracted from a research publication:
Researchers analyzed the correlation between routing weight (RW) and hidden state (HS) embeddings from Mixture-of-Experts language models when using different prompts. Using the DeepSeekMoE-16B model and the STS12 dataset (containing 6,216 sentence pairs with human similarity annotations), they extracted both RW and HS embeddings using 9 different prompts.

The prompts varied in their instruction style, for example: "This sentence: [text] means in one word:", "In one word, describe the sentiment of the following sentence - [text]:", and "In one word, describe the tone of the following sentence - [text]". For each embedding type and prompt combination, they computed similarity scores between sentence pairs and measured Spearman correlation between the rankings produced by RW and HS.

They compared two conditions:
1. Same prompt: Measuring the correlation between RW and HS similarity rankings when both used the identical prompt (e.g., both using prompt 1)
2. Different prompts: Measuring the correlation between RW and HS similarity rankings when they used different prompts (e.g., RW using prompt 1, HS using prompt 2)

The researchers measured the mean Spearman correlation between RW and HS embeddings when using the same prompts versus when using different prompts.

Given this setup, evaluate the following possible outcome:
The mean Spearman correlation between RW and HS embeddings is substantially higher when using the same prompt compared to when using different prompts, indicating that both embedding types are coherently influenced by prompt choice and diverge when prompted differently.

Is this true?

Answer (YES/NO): NO